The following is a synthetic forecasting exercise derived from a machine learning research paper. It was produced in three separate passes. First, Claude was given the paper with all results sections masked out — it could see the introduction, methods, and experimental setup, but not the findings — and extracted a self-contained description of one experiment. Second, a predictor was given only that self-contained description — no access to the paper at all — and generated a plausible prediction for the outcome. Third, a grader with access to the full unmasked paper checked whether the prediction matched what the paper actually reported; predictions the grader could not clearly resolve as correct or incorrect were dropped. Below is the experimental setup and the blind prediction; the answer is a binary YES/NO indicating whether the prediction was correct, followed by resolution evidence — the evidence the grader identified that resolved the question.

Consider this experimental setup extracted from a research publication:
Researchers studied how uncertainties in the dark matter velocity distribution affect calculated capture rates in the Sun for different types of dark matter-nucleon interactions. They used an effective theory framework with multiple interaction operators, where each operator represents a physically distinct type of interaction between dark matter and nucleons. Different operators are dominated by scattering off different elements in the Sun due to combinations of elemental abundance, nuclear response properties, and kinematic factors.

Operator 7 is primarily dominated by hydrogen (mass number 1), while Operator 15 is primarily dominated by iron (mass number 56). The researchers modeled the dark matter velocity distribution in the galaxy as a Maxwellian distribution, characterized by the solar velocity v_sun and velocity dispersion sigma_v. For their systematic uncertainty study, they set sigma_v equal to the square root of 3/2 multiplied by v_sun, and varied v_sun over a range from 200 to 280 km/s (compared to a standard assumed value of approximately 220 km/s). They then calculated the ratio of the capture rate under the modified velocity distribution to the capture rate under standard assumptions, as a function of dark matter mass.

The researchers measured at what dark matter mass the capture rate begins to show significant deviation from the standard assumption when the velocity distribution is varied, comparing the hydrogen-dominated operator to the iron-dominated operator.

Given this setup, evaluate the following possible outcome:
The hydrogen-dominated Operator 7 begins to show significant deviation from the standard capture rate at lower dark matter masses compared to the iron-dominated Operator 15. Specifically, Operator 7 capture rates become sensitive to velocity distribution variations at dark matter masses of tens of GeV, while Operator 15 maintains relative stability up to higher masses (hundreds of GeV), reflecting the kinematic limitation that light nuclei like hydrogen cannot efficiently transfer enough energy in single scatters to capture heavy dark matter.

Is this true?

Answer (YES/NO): YES